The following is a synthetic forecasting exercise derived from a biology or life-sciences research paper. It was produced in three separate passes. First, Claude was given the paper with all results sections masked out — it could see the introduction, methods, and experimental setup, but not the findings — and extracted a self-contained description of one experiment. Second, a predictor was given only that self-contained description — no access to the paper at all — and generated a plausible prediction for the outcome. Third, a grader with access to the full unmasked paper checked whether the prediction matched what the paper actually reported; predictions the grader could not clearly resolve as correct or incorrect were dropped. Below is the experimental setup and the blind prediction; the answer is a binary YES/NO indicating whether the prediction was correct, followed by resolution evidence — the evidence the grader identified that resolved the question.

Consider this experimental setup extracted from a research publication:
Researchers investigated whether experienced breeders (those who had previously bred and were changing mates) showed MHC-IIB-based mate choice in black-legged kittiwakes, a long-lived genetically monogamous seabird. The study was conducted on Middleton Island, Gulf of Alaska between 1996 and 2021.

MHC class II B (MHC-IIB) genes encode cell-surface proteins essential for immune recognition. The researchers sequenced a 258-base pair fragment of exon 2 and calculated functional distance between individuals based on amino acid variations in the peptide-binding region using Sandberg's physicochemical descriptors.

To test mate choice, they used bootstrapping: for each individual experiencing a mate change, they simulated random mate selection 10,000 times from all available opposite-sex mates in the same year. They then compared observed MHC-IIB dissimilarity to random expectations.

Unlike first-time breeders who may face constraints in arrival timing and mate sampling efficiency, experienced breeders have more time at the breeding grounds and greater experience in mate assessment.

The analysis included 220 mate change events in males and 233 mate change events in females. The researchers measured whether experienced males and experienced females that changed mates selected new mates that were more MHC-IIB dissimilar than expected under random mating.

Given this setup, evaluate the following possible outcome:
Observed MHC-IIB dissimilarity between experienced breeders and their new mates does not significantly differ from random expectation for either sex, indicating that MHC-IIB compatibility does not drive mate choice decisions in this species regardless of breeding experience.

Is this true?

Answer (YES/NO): NO